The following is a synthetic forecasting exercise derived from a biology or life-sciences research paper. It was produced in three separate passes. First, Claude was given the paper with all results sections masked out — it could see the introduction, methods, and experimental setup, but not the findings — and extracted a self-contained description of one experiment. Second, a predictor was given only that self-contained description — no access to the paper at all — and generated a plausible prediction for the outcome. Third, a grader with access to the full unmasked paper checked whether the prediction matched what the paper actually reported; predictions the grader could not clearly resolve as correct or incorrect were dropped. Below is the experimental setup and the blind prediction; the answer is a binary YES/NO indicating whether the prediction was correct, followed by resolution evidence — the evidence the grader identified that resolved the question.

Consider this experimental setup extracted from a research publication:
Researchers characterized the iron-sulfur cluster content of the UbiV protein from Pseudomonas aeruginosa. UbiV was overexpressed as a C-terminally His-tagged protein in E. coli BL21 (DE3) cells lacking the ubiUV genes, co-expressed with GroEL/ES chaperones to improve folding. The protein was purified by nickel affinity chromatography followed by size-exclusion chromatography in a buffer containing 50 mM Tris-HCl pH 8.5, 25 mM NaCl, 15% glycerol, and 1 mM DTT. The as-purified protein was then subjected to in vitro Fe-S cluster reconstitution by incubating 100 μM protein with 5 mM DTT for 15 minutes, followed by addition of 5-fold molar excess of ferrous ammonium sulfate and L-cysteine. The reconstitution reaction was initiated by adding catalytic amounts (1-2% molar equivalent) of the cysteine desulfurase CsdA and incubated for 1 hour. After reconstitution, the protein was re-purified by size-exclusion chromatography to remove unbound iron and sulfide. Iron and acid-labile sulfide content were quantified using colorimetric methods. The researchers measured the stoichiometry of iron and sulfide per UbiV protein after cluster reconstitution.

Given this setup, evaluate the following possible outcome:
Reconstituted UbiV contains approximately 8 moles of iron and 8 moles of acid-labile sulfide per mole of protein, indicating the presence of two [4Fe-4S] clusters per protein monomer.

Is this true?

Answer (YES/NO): NO